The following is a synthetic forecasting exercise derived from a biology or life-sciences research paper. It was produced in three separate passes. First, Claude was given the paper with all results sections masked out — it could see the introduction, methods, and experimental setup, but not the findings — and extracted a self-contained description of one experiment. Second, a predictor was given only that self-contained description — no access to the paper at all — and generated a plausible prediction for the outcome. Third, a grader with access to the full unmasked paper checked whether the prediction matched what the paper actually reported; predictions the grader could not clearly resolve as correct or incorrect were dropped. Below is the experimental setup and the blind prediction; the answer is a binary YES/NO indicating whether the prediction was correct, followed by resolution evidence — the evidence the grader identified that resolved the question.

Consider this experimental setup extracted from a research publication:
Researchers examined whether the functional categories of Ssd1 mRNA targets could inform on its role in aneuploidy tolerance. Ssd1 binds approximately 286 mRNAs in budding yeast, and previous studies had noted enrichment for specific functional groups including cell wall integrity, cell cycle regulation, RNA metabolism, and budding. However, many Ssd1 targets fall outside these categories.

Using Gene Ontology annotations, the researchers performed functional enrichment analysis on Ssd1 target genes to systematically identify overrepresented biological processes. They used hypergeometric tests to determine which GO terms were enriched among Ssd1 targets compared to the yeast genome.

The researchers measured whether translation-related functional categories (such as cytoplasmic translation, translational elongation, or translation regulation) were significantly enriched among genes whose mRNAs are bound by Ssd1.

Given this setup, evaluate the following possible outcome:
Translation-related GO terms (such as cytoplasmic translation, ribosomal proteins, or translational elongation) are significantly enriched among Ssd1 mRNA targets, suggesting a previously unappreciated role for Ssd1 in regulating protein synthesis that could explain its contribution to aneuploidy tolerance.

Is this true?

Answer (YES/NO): NO